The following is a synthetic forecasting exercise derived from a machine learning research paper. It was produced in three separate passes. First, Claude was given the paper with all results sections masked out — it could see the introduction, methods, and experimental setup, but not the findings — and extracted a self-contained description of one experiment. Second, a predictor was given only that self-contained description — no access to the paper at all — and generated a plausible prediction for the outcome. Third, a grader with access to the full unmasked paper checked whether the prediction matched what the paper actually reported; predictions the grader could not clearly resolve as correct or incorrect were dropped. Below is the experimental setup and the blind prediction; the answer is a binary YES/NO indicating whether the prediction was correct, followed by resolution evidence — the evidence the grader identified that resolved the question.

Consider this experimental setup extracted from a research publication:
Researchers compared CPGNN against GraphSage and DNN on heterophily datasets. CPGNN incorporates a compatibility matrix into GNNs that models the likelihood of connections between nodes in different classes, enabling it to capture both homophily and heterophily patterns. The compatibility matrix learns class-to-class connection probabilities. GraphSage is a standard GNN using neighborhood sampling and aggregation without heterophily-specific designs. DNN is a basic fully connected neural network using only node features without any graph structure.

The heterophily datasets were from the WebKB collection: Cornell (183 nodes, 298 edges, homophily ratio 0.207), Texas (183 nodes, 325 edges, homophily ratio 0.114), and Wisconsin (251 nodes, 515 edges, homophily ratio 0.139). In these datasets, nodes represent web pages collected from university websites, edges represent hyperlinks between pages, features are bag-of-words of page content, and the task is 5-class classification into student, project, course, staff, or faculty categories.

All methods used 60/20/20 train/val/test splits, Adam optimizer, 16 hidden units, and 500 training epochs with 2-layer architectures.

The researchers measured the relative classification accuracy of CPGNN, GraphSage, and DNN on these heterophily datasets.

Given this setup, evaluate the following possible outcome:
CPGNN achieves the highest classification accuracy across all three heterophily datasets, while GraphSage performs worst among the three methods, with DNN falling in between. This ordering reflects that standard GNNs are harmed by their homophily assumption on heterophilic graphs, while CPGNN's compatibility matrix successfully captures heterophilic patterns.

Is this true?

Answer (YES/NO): NO